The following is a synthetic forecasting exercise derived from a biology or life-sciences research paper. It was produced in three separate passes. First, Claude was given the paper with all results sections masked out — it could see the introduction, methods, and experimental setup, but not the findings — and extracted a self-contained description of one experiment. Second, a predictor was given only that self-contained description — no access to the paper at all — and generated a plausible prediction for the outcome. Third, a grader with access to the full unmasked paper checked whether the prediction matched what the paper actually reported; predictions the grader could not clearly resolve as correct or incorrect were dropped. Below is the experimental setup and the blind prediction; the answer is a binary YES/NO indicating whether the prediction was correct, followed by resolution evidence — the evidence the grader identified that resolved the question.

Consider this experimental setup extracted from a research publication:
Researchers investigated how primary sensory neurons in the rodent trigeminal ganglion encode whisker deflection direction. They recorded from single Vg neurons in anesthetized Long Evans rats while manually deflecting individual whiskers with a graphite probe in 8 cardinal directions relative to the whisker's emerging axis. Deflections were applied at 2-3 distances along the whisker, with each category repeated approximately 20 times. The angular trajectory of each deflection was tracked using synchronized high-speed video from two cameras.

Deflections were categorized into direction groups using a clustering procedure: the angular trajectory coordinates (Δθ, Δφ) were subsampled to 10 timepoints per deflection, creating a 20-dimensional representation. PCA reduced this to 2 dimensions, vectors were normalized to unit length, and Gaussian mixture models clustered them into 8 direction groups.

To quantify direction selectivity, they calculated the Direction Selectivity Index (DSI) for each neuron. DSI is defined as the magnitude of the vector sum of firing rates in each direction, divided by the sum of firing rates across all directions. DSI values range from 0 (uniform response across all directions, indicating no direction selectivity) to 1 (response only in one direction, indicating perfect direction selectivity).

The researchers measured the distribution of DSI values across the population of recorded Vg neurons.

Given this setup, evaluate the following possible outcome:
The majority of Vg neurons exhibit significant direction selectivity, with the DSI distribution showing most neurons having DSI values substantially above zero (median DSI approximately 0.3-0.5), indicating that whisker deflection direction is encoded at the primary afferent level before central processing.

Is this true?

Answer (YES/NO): YES